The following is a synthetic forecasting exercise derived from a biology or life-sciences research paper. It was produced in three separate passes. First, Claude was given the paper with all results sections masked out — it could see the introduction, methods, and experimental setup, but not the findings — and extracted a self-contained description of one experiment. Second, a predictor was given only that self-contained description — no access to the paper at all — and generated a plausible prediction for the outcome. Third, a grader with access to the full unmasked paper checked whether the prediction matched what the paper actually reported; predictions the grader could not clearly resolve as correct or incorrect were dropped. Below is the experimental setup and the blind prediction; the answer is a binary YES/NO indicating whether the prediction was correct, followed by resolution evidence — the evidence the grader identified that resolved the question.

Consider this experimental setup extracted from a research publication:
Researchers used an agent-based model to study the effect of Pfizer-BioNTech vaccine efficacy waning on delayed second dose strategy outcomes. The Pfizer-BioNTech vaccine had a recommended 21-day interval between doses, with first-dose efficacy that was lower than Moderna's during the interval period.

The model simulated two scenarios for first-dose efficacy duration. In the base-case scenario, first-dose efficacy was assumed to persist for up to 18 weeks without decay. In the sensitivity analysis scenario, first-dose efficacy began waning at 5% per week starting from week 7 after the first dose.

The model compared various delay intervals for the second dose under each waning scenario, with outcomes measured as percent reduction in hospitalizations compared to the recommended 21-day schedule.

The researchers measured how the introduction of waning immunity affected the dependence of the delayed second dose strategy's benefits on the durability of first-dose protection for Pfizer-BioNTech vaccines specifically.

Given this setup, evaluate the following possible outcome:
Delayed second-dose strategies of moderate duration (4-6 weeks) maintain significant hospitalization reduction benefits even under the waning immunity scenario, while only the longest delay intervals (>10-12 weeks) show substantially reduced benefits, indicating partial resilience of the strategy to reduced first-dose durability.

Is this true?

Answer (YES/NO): NO